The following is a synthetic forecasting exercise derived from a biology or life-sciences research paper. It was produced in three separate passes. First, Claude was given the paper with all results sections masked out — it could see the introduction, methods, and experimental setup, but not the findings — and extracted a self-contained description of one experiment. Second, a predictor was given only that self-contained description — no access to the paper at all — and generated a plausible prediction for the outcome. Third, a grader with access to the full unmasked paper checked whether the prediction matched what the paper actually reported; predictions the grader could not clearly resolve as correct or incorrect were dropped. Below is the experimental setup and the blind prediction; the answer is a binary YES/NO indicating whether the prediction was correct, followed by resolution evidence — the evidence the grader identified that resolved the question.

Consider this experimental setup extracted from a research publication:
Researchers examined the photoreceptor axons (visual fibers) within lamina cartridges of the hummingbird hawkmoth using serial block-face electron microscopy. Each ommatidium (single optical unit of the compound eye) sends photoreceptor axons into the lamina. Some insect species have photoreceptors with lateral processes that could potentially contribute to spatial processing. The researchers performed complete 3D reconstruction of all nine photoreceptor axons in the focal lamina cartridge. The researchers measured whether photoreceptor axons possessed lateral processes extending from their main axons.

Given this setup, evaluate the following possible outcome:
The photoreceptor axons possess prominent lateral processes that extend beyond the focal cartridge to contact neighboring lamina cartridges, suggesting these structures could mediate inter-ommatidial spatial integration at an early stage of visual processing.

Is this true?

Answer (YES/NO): NO